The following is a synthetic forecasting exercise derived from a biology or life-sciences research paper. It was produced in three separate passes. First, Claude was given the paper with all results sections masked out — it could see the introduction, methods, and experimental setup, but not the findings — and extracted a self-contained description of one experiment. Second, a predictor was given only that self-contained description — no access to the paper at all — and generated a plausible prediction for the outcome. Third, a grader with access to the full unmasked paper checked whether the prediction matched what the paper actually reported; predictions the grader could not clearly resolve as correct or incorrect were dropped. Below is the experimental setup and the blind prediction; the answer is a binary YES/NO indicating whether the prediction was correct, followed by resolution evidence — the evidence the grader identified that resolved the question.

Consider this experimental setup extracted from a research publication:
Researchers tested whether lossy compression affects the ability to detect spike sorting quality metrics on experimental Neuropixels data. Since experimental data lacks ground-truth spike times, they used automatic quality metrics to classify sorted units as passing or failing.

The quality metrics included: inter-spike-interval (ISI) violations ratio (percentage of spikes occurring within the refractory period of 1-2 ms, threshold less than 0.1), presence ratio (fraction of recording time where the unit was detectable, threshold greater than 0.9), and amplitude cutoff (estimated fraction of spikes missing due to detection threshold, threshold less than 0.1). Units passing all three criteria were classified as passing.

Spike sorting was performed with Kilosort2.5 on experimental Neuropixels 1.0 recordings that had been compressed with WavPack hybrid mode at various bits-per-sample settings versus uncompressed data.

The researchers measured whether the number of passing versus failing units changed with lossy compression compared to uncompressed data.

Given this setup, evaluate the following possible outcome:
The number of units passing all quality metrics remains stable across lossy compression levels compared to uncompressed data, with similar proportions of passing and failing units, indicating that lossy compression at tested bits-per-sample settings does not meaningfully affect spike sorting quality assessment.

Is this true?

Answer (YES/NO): YES